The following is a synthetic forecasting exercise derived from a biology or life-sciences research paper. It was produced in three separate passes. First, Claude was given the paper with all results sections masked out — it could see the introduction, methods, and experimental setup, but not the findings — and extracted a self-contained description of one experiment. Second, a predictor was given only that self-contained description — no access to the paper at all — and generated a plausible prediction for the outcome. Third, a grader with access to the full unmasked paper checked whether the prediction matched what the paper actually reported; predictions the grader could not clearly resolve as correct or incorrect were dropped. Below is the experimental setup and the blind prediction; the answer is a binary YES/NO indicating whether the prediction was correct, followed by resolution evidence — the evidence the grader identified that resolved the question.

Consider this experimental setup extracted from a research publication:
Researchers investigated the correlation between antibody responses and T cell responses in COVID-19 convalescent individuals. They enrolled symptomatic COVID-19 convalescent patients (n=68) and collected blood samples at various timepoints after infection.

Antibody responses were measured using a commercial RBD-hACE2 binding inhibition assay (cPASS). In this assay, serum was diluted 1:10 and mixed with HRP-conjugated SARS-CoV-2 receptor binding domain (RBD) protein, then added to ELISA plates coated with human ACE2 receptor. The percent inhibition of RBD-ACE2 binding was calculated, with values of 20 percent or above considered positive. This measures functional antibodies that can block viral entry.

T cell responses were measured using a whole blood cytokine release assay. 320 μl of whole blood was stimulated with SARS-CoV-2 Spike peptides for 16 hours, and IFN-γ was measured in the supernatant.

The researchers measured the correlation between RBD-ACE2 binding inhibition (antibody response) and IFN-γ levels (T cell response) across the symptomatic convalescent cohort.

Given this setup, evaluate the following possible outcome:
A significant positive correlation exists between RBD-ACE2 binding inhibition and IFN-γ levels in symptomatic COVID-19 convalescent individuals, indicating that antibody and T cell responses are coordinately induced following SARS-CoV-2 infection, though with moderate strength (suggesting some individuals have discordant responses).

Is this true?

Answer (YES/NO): NO